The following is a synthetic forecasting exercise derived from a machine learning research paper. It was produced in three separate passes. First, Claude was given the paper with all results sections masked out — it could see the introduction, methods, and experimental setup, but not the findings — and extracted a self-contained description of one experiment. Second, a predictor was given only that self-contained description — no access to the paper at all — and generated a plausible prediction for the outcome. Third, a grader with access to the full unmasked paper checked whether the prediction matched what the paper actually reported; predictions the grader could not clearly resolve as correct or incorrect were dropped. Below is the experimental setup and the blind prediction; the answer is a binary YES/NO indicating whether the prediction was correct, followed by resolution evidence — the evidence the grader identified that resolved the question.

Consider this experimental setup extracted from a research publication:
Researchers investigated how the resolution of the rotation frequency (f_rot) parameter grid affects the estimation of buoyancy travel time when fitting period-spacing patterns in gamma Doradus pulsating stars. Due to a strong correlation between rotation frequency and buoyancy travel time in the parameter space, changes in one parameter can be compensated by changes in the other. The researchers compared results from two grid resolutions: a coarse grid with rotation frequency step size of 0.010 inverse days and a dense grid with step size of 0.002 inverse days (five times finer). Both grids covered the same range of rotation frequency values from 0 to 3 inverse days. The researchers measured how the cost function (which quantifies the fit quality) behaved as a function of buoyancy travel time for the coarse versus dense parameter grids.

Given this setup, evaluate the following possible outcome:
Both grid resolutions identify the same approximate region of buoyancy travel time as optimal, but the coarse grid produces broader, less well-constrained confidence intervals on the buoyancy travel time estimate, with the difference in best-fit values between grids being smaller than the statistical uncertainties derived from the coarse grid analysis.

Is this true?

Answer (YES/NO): NO